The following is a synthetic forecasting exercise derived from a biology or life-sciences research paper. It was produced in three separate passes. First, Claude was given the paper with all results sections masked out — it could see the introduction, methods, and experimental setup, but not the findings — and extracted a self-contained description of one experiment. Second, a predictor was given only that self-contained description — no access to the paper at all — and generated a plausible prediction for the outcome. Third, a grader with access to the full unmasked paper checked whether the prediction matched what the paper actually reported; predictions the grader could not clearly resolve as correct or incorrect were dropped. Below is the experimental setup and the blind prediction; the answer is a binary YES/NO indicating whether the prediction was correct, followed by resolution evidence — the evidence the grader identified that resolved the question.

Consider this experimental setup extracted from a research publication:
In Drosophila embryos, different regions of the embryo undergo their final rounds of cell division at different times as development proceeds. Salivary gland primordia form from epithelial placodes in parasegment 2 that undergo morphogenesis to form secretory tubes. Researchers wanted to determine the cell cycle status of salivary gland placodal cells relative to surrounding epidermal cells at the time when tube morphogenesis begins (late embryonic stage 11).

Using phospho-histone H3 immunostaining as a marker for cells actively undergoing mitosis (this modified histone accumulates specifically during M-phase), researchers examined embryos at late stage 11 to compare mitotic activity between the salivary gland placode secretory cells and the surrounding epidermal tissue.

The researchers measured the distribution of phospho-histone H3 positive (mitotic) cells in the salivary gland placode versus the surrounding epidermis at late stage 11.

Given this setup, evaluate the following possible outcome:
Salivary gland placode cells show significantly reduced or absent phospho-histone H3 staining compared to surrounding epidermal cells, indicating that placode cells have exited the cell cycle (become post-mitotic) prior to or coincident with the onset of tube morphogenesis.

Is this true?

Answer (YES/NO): YES